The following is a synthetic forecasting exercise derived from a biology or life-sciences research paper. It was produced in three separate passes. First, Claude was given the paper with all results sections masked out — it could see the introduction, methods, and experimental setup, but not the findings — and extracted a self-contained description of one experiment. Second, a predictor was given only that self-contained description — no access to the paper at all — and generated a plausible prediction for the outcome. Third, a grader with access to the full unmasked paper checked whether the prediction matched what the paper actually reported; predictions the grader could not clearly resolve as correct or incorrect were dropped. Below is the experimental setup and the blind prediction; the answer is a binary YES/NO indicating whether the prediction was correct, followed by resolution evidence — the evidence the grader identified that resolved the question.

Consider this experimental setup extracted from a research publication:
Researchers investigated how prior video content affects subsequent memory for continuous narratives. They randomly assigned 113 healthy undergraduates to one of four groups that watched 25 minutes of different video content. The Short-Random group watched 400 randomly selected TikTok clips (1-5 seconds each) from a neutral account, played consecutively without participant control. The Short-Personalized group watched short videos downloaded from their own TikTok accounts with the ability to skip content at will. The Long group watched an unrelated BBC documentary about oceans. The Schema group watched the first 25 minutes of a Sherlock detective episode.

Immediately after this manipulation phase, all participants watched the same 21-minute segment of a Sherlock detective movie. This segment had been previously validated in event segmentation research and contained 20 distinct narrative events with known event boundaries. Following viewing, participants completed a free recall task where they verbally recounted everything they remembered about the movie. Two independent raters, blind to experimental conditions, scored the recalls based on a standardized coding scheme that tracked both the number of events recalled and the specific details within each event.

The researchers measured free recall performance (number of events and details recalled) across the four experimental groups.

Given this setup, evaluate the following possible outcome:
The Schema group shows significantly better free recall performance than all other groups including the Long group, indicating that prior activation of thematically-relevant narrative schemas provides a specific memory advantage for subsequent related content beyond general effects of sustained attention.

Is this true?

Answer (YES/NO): YES